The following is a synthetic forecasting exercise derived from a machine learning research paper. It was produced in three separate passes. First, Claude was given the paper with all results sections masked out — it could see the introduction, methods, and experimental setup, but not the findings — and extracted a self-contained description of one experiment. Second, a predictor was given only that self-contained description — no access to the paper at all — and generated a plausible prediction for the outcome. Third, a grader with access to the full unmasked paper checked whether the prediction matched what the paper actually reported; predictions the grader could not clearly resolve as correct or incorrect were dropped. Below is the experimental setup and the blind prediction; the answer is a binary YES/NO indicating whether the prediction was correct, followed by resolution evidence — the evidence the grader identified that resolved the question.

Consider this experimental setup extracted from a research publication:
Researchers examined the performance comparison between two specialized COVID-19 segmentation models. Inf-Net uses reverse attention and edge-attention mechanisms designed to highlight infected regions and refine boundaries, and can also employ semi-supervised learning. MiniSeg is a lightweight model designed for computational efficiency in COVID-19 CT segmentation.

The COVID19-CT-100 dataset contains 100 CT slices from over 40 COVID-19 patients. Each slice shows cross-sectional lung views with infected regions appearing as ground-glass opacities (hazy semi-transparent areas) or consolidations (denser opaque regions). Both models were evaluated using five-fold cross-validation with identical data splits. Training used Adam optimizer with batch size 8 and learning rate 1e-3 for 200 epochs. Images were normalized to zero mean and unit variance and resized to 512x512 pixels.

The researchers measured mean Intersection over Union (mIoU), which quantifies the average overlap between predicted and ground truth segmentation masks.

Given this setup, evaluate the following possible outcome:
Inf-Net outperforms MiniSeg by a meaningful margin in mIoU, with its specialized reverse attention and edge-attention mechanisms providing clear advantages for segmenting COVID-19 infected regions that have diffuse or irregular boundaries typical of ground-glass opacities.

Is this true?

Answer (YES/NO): NO